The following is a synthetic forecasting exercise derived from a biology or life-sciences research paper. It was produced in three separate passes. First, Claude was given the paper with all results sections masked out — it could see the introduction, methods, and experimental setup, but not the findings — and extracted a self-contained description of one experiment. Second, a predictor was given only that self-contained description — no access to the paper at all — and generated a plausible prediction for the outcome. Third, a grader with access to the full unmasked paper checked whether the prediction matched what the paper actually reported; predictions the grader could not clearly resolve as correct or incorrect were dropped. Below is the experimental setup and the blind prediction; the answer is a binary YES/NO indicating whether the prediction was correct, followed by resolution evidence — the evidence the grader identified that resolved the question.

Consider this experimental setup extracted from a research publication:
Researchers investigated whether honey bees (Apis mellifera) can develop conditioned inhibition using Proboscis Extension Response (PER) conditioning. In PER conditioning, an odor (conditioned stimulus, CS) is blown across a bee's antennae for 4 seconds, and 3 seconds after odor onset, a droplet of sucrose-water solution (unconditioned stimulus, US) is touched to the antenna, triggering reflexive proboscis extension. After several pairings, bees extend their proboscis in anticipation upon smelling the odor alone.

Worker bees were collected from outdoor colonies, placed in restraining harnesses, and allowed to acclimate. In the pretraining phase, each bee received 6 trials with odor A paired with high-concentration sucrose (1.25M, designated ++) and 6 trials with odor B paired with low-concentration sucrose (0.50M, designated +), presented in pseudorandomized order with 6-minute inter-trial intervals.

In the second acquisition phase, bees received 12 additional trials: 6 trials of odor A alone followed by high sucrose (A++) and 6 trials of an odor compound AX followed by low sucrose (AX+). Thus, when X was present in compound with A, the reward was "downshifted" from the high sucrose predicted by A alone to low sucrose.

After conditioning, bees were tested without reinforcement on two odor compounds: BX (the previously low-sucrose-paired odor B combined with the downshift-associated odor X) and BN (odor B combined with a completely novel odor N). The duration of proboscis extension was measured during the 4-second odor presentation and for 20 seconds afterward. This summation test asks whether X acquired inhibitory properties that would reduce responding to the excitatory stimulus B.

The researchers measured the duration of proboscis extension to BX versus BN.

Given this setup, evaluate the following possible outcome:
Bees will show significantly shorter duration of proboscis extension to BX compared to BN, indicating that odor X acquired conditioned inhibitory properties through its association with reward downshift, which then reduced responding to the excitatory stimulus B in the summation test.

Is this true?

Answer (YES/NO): YES